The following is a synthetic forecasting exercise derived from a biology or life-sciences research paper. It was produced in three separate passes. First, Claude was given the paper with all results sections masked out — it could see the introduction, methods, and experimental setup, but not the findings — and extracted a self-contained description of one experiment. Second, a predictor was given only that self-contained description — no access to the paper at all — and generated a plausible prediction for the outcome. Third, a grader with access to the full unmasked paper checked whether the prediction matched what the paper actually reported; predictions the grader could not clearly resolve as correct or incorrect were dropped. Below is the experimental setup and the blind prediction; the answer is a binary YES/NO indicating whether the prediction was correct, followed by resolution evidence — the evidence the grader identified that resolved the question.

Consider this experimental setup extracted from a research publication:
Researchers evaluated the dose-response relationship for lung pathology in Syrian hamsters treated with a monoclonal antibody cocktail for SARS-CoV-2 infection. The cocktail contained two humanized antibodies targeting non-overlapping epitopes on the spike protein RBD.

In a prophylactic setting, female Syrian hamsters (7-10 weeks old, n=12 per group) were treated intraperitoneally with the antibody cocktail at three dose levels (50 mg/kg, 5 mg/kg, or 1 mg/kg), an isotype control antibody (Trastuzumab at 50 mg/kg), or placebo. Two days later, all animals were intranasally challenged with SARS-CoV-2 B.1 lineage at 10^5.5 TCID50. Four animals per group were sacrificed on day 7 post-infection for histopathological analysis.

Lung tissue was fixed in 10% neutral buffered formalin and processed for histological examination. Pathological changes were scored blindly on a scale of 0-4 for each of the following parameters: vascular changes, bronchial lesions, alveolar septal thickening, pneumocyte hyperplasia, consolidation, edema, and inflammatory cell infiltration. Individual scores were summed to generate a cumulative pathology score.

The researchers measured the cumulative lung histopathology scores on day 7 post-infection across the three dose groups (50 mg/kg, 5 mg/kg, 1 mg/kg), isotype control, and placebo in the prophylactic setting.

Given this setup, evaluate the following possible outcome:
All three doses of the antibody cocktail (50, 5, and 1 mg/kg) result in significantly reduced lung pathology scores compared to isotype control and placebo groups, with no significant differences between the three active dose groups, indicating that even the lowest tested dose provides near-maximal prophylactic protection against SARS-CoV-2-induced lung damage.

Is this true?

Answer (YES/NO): NO